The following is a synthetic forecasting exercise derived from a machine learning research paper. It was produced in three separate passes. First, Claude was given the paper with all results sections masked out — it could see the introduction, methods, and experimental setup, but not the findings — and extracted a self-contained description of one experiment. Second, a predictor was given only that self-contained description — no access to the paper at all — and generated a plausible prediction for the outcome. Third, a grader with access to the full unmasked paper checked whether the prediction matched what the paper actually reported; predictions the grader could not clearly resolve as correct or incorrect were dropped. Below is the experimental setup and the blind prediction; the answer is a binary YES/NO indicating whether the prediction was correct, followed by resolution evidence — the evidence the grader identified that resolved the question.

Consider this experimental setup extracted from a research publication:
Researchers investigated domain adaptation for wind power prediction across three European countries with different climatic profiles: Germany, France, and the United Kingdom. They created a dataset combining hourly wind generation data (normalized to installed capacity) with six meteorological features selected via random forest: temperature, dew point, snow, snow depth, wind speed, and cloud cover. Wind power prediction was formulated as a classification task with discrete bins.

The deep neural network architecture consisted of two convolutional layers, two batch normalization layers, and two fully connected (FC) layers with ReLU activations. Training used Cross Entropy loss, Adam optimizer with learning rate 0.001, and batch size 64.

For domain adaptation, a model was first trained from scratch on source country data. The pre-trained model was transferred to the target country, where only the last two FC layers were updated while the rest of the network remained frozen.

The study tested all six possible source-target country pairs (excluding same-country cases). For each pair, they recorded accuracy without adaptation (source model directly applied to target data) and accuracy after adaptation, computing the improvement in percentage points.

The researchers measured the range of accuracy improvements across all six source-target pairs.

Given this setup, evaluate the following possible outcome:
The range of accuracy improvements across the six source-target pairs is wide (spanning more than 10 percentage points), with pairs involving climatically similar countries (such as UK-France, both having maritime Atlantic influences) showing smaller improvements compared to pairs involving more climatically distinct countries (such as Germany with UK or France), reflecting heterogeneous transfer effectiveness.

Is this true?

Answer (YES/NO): NO